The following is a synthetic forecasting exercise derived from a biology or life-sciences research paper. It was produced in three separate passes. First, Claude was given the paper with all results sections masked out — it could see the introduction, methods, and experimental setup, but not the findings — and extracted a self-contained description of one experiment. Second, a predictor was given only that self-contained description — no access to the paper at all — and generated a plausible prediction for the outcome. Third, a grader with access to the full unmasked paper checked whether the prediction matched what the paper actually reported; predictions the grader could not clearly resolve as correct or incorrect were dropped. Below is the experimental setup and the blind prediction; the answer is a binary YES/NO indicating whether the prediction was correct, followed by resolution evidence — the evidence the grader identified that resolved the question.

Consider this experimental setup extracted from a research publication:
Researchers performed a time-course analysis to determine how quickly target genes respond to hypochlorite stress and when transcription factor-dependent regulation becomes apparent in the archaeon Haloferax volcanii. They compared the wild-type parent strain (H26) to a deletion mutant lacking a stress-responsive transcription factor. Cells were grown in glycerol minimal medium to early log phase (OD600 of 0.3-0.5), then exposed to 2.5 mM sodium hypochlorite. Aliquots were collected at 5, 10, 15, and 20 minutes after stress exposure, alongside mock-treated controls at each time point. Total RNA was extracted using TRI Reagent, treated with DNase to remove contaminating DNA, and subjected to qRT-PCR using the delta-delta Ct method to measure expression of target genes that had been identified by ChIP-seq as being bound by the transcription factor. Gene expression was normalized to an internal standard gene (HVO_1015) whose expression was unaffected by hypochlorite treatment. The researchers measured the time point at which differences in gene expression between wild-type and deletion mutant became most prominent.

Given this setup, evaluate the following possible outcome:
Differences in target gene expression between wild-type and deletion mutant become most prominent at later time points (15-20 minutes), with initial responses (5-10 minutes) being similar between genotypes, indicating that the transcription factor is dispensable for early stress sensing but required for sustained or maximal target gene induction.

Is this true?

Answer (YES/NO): NO